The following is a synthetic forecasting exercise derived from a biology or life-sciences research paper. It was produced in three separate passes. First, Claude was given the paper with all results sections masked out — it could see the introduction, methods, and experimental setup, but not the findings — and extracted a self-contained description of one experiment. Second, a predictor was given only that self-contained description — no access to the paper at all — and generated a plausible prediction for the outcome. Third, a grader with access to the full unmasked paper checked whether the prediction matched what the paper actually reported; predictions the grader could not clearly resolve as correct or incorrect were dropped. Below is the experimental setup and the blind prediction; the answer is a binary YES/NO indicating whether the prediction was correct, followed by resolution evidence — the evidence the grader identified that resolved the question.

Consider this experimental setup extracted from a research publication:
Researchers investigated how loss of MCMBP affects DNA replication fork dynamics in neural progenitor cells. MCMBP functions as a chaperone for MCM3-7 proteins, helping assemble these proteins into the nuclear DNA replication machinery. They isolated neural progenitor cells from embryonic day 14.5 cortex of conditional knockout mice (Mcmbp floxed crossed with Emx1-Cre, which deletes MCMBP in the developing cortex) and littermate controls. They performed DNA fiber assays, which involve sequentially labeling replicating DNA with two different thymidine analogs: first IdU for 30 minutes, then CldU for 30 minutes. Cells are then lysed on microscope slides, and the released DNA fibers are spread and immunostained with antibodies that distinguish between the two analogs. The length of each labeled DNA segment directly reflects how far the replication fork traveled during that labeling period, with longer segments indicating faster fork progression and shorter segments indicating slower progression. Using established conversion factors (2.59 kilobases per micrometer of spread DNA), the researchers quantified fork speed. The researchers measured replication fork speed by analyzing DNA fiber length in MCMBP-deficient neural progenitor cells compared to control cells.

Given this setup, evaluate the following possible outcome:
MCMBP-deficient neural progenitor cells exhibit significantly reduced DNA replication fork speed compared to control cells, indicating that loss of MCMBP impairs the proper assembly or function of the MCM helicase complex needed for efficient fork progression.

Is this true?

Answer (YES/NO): NO